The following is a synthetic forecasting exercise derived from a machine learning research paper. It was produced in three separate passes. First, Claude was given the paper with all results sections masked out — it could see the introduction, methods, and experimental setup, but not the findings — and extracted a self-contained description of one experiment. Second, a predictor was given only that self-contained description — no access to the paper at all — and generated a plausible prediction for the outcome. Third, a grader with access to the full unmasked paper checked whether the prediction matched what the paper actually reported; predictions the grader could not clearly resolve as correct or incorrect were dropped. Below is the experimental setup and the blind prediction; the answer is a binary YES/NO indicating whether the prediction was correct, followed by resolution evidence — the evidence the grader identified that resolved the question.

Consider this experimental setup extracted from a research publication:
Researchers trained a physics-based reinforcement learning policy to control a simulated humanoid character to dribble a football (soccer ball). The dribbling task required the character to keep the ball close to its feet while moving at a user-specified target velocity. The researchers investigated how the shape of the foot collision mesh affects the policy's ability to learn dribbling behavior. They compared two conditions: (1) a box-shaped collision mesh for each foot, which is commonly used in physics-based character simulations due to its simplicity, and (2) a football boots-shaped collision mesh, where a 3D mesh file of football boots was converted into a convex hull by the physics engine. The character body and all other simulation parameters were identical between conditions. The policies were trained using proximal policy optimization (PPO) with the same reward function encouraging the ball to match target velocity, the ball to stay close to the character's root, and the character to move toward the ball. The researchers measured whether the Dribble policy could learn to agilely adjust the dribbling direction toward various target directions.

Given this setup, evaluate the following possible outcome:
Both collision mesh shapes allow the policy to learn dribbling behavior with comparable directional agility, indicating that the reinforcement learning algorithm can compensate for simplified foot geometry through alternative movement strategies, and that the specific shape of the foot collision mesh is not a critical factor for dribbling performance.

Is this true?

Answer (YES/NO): NO